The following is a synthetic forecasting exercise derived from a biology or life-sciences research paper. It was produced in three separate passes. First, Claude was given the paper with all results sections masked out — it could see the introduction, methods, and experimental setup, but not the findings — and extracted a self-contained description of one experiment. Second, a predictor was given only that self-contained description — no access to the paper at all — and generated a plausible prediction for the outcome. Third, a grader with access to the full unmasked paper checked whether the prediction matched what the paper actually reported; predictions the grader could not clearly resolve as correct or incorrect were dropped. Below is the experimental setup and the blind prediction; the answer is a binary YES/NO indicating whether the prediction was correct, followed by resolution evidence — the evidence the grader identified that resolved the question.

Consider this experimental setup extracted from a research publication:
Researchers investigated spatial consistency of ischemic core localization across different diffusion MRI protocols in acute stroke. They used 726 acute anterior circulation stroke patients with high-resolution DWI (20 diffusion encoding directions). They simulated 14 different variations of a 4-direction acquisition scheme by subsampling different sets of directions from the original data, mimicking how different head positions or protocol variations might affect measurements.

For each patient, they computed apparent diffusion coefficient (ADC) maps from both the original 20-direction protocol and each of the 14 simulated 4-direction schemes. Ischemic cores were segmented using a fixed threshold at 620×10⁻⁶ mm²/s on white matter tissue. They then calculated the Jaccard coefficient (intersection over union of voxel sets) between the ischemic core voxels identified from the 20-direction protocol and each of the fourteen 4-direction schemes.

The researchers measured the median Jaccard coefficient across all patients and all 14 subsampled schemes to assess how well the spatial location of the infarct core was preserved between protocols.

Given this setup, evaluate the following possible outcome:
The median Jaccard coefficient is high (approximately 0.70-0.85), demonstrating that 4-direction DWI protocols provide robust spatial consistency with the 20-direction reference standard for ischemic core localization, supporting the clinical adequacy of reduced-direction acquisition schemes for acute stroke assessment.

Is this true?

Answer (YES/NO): NO